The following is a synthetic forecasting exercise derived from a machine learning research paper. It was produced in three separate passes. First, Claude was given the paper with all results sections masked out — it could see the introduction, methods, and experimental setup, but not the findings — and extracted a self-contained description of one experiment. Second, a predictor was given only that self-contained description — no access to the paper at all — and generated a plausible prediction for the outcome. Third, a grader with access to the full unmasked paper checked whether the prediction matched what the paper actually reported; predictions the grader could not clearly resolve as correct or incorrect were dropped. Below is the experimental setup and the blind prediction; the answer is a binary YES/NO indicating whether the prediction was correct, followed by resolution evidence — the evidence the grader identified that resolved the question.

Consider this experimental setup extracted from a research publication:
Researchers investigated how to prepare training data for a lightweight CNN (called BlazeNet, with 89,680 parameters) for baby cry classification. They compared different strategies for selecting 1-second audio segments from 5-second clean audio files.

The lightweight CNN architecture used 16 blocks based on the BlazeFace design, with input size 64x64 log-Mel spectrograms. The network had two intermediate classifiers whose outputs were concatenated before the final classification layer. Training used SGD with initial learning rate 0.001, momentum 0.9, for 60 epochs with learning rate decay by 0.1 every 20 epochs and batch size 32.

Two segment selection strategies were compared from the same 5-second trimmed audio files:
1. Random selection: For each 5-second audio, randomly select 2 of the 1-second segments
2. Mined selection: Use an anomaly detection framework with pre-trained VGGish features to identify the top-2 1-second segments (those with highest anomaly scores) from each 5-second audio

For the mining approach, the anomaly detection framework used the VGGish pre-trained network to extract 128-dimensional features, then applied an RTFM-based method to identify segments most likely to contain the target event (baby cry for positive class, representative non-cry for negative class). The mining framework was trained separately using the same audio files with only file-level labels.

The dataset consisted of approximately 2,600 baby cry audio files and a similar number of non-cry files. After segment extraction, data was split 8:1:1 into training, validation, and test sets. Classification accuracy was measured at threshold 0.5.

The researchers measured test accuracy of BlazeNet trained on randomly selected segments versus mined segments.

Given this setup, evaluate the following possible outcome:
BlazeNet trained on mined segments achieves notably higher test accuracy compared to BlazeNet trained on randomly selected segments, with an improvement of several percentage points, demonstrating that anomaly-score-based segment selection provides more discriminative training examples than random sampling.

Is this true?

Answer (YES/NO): NO